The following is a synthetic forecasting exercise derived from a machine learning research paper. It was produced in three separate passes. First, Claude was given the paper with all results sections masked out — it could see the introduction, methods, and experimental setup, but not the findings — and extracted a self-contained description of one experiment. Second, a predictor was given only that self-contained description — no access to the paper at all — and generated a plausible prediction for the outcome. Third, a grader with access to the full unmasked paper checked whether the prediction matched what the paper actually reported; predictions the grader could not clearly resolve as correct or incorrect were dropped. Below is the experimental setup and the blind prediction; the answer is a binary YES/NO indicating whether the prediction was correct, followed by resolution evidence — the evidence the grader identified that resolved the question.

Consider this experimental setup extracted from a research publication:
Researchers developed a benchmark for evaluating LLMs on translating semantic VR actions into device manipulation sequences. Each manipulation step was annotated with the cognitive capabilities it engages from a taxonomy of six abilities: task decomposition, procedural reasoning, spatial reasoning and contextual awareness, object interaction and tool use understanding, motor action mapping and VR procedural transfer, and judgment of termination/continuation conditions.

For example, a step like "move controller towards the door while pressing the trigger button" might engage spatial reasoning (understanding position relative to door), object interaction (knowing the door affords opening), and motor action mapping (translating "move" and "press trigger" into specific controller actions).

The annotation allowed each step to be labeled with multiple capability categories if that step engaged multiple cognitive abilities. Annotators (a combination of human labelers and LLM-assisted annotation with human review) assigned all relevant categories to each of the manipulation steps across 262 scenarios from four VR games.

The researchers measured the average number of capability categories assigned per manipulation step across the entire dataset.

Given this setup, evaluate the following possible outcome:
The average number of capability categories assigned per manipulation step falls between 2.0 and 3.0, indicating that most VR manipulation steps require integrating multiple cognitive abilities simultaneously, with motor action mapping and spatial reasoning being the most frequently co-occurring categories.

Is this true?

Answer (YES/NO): NO